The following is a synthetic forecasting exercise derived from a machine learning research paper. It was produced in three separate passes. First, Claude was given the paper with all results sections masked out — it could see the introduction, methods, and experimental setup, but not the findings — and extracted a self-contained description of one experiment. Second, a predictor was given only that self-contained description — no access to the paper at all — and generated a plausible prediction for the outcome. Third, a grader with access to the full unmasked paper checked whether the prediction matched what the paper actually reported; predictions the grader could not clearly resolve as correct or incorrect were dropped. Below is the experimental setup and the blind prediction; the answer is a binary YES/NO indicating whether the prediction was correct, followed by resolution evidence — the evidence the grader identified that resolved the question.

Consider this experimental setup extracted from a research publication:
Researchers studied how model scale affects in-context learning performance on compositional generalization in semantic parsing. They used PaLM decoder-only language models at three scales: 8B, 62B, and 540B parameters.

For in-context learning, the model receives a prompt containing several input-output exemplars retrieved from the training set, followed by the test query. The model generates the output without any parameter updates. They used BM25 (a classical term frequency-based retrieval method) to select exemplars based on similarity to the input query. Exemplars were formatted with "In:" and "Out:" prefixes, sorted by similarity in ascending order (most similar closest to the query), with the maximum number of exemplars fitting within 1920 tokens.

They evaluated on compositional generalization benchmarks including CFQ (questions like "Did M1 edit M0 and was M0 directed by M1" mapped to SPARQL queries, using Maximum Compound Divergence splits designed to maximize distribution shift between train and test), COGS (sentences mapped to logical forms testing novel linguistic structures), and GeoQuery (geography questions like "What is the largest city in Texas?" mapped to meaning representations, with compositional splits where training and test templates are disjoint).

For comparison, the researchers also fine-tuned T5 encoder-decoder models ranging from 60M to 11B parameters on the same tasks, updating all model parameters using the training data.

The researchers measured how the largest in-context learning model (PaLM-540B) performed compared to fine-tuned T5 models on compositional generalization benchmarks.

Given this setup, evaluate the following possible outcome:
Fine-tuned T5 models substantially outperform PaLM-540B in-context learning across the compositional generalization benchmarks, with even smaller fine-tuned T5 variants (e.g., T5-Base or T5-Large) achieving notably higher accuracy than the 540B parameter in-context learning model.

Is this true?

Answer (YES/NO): NO